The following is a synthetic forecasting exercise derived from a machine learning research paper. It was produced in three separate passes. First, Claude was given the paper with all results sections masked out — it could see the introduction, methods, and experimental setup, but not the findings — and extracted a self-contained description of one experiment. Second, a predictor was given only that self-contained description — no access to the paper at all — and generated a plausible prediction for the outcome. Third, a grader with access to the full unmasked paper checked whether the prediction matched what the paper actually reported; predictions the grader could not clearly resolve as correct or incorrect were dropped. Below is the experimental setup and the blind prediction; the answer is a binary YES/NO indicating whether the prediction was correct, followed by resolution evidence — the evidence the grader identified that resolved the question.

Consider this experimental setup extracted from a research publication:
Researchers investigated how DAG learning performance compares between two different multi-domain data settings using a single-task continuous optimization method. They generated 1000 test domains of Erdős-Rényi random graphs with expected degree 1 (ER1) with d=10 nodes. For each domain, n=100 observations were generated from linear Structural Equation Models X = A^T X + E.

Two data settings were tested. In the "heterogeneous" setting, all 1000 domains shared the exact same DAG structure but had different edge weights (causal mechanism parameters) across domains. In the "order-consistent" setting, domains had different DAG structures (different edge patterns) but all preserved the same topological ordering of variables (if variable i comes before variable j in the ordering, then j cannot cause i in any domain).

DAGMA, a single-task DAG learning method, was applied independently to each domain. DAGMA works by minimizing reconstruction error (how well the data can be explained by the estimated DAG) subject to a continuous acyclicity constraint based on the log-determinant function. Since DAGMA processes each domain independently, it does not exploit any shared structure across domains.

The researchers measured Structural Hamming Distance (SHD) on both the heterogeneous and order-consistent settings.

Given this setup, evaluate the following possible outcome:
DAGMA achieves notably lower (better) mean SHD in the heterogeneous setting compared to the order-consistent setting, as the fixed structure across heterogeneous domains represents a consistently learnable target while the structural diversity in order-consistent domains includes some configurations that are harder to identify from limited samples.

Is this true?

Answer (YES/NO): NO